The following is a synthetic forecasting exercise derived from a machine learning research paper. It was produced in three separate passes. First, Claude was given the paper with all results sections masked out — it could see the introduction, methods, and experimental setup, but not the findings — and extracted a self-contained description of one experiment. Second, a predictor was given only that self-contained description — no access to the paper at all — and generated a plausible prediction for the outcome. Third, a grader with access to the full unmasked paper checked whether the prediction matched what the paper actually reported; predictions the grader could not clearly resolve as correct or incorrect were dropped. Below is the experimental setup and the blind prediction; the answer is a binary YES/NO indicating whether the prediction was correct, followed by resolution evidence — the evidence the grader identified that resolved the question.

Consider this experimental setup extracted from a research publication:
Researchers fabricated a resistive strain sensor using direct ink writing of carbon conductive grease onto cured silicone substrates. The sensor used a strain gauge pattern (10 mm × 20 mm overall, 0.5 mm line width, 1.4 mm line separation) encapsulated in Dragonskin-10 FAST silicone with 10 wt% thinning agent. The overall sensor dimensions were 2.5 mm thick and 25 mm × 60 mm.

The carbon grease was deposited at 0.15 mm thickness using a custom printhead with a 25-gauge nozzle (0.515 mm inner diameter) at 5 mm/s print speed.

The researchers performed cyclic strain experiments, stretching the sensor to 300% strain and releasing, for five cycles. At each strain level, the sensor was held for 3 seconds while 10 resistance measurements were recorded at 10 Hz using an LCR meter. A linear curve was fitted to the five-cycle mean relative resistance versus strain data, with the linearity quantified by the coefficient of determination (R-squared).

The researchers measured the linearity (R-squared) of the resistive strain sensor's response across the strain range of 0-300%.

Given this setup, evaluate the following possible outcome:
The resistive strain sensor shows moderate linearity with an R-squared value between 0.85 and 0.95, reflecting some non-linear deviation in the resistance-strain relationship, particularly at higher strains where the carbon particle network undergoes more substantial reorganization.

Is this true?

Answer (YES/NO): NO